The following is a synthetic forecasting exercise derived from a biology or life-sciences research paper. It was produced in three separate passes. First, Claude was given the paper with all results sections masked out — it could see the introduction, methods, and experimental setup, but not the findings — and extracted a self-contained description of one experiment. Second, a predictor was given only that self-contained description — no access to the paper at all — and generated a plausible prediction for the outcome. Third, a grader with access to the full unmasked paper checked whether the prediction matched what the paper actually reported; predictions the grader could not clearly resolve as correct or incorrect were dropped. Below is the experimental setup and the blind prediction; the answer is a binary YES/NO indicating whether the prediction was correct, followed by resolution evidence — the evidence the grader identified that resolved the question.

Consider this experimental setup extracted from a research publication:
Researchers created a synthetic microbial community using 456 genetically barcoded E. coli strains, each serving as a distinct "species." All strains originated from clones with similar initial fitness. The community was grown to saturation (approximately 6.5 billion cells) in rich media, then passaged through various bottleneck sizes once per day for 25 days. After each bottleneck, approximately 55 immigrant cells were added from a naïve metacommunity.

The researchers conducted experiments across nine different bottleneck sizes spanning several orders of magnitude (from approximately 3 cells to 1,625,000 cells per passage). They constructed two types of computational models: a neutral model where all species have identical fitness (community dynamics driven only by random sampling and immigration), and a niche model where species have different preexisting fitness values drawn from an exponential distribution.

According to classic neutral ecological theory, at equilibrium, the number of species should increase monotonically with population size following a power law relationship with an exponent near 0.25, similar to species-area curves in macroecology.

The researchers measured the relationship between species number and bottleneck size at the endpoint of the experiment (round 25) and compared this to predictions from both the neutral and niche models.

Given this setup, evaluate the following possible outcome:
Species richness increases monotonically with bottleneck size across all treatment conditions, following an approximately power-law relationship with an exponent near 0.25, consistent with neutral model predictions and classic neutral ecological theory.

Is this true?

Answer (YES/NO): NO